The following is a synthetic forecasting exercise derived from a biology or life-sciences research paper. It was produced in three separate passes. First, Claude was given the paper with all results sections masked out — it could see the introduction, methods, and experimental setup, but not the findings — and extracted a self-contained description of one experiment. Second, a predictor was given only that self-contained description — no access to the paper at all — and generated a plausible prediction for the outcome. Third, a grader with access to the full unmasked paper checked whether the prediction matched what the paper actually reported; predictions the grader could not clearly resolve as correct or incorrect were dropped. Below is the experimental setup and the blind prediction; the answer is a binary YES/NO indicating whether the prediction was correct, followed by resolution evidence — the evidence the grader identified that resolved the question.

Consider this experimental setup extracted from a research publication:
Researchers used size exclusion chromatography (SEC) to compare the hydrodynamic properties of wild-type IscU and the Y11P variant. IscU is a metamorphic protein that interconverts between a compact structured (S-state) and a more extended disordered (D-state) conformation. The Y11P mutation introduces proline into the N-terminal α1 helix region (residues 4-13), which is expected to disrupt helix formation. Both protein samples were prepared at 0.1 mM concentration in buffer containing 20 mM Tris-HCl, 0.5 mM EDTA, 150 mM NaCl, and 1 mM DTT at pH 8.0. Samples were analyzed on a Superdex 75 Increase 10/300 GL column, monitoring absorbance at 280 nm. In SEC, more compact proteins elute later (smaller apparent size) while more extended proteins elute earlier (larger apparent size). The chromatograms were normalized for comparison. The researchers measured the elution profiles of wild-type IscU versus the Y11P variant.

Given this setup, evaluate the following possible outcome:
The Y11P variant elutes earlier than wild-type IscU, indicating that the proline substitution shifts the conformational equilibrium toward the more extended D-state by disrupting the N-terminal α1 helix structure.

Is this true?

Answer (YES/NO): YES